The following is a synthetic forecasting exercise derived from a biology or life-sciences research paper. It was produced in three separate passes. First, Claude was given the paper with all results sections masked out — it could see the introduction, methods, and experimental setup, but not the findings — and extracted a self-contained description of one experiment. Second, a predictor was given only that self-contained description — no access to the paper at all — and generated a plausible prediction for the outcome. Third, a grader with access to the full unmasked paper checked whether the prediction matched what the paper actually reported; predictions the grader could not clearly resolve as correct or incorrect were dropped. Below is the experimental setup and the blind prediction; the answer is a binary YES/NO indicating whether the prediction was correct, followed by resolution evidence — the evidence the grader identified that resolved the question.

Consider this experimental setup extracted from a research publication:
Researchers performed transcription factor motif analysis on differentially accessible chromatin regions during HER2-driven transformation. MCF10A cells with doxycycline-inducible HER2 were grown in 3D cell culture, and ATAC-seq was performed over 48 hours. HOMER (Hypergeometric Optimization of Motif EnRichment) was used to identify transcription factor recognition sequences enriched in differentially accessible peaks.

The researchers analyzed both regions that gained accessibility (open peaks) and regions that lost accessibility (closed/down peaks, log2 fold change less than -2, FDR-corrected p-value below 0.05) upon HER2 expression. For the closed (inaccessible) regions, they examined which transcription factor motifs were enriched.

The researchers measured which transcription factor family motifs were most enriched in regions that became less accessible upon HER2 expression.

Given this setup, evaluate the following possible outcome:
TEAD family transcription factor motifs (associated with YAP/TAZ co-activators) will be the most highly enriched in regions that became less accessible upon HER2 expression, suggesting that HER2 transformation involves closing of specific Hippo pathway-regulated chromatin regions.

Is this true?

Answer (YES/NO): NO